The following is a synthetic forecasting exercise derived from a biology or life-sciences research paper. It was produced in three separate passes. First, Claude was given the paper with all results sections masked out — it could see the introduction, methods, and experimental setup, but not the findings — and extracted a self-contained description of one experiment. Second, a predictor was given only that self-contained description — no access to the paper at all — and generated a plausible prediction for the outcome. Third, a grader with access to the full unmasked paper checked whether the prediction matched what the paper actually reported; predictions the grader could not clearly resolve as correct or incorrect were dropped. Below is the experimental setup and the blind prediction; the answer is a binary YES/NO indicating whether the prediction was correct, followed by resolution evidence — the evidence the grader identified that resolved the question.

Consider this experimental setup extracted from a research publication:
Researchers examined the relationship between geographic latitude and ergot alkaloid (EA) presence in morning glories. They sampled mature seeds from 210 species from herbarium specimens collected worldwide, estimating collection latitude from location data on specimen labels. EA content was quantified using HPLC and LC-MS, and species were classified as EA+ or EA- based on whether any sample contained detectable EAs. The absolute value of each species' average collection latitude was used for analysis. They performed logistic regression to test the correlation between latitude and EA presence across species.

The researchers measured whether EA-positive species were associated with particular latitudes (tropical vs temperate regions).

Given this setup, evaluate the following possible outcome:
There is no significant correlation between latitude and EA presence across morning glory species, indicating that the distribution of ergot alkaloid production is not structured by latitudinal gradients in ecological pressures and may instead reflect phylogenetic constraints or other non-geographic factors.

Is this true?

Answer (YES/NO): YES